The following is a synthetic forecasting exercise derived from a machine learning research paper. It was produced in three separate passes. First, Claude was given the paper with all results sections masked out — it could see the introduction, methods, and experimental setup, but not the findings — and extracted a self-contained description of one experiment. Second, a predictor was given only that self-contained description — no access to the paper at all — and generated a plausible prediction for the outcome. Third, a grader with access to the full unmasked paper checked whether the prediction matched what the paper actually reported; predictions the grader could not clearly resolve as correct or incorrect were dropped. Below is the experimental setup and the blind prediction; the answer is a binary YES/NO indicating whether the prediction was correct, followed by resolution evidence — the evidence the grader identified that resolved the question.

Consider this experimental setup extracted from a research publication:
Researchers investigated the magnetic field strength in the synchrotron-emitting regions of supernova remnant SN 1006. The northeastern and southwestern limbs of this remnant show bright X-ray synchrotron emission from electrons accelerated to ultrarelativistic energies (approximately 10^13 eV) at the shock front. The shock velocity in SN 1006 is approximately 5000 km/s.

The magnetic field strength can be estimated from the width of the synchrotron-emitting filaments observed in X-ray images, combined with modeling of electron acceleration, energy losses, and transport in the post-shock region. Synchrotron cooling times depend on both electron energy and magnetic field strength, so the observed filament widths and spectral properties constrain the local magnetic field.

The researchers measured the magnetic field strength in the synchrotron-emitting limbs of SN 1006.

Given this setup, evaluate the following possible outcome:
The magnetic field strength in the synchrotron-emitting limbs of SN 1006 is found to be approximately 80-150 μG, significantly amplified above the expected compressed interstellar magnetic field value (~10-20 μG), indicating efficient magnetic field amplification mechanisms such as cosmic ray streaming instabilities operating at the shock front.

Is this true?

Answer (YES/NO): YES